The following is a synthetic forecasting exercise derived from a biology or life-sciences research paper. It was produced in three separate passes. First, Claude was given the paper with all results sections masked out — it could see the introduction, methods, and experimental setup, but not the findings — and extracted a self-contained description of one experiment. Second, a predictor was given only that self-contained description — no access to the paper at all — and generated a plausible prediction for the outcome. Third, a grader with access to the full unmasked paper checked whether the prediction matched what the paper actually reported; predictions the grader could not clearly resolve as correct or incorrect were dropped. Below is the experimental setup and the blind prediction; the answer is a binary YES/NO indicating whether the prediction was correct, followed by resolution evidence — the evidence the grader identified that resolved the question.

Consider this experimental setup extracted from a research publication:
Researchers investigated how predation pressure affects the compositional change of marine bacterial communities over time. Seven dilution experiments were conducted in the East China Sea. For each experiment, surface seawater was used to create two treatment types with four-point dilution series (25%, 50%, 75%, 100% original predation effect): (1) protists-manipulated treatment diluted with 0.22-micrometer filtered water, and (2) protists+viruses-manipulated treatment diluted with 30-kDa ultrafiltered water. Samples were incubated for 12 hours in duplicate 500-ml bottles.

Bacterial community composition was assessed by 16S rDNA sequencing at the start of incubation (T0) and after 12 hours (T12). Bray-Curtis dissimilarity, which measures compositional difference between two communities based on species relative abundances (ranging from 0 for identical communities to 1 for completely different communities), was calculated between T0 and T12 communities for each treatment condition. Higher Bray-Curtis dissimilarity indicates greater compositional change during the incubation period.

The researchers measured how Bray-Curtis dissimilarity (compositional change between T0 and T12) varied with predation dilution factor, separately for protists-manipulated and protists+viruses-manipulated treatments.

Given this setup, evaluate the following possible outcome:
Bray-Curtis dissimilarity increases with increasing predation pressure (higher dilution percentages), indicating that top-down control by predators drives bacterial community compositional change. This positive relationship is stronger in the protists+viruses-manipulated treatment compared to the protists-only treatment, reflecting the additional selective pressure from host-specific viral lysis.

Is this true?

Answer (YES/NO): NO